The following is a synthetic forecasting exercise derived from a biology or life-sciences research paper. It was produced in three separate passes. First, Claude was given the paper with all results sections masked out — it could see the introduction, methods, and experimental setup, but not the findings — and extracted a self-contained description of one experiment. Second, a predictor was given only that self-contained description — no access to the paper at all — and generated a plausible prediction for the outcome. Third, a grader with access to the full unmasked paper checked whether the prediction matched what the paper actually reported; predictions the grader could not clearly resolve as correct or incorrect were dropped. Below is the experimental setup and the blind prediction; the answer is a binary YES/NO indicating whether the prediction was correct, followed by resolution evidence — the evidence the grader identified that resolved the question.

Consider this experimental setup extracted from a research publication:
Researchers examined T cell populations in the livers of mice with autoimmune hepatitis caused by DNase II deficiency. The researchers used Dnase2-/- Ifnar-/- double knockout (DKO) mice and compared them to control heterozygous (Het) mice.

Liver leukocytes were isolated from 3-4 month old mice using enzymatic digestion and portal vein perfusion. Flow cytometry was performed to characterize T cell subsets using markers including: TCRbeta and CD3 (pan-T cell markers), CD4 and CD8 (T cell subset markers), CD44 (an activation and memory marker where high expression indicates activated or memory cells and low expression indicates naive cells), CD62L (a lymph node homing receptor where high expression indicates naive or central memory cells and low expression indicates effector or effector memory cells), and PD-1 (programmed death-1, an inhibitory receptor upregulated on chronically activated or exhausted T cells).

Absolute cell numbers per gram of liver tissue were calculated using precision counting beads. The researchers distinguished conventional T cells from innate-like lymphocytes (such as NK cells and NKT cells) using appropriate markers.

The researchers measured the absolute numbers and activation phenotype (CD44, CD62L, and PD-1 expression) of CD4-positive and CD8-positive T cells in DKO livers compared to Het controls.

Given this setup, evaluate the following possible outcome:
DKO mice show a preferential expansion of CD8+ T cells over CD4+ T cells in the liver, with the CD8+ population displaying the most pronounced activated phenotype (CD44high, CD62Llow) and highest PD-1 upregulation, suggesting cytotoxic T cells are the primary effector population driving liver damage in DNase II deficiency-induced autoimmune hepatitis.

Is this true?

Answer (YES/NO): NO